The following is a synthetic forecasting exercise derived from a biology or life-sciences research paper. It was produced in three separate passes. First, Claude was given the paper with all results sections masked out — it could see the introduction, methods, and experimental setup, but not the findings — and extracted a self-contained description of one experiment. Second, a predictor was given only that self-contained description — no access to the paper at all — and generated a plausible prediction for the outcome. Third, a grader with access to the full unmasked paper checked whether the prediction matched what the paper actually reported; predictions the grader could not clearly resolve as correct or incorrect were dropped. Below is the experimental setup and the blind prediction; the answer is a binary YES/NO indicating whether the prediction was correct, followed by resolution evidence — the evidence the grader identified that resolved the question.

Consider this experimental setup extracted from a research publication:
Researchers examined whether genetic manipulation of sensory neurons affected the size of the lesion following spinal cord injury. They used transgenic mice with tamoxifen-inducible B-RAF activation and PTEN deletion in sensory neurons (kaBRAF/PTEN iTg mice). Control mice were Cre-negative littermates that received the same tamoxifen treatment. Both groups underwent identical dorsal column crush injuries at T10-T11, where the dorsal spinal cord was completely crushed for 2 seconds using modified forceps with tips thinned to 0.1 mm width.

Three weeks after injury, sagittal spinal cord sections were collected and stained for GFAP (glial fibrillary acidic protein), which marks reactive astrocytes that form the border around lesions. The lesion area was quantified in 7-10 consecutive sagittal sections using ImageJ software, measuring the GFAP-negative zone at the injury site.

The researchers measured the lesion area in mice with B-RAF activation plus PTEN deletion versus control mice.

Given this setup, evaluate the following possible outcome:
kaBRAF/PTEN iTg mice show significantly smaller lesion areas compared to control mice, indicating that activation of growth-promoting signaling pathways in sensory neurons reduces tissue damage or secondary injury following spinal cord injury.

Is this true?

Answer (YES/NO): NO